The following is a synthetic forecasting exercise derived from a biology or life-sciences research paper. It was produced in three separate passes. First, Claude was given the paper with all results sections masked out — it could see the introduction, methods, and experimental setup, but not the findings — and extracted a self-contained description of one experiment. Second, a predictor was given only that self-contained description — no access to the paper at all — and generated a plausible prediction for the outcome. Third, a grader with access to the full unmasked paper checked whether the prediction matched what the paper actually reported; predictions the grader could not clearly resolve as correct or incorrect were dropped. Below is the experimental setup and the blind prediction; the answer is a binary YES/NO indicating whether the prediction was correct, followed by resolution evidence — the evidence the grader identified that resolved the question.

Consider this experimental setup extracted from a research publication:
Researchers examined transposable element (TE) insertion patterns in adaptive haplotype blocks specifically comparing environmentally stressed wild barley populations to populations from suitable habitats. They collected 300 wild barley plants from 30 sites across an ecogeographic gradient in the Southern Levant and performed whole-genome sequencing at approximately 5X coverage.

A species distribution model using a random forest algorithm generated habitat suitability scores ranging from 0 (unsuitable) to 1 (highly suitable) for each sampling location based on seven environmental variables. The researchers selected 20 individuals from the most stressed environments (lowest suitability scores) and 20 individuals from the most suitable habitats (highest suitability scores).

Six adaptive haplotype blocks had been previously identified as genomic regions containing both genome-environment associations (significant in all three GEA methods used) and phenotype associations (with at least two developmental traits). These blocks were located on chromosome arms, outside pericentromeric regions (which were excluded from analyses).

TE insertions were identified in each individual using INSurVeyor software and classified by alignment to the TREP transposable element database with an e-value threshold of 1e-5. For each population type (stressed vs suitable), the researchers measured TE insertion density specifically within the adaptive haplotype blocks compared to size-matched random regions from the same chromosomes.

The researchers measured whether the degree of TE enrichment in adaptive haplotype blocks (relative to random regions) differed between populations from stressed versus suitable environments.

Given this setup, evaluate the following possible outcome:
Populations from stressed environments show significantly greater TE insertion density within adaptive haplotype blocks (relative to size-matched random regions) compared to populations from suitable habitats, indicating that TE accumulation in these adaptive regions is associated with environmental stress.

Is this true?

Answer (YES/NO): YES